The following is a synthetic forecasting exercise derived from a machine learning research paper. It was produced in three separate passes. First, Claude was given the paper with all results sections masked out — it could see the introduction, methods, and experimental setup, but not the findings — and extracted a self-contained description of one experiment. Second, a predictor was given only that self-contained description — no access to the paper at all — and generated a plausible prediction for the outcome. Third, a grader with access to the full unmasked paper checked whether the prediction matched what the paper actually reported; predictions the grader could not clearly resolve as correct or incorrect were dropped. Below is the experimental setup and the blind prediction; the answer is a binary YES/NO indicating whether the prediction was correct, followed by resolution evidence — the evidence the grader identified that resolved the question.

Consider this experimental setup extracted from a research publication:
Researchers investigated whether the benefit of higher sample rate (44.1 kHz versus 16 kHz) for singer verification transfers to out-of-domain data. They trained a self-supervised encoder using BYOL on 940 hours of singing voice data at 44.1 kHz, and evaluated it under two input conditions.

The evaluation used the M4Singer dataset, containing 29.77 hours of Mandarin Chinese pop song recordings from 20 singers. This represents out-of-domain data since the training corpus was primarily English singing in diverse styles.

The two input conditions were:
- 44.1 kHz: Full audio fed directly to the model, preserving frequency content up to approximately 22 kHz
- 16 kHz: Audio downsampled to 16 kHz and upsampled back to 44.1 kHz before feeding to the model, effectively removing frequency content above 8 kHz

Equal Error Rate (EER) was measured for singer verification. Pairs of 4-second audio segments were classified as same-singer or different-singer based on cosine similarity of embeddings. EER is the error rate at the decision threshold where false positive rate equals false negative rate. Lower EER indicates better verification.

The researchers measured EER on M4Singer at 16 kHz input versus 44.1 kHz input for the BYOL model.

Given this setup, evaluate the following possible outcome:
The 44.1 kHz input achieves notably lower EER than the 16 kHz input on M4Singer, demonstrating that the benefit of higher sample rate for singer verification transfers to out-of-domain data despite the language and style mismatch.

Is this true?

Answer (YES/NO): YES